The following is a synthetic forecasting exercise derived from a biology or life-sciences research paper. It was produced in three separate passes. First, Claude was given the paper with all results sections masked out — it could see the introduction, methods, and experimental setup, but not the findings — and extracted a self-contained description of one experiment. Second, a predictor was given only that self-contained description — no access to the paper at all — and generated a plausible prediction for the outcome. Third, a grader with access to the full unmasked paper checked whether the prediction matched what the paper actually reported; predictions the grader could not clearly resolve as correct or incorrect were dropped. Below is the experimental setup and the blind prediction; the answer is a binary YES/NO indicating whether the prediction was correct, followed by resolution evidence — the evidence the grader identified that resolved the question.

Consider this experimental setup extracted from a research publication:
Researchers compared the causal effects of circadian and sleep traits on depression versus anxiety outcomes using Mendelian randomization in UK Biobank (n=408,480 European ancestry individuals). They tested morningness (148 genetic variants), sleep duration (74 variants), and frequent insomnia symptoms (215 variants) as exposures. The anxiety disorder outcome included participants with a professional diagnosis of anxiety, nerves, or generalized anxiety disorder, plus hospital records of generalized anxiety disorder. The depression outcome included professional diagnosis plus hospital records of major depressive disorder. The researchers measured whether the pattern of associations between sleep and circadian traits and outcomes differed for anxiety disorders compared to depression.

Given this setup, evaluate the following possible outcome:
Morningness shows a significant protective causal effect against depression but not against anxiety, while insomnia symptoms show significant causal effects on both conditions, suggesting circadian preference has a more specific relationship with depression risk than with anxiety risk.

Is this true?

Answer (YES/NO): NO